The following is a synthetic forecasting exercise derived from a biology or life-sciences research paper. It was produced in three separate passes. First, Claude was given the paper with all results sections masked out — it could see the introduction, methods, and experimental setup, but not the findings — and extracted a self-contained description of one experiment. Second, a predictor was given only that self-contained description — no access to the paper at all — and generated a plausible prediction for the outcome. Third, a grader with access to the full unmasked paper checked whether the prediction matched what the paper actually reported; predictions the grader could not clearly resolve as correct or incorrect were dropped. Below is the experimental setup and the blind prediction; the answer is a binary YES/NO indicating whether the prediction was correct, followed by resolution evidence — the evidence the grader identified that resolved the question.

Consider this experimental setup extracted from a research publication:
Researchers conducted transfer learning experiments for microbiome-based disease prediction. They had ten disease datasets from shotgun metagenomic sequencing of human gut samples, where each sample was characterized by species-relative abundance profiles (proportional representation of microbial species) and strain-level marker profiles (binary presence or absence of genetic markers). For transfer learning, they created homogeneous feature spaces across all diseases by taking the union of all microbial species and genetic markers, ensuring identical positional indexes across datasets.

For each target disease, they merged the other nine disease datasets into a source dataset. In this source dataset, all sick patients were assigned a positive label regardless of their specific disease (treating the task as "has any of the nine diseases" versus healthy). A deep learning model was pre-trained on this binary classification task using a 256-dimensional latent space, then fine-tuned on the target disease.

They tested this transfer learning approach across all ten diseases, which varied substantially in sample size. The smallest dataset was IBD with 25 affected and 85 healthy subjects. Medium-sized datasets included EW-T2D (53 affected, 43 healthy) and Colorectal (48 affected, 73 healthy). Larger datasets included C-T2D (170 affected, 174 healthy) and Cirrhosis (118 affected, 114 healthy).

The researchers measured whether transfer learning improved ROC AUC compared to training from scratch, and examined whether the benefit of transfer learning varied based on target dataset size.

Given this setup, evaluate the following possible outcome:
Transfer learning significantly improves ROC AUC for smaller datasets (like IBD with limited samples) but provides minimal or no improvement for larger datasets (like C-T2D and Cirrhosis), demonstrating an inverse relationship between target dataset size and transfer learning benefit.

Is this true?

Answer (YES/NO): NO